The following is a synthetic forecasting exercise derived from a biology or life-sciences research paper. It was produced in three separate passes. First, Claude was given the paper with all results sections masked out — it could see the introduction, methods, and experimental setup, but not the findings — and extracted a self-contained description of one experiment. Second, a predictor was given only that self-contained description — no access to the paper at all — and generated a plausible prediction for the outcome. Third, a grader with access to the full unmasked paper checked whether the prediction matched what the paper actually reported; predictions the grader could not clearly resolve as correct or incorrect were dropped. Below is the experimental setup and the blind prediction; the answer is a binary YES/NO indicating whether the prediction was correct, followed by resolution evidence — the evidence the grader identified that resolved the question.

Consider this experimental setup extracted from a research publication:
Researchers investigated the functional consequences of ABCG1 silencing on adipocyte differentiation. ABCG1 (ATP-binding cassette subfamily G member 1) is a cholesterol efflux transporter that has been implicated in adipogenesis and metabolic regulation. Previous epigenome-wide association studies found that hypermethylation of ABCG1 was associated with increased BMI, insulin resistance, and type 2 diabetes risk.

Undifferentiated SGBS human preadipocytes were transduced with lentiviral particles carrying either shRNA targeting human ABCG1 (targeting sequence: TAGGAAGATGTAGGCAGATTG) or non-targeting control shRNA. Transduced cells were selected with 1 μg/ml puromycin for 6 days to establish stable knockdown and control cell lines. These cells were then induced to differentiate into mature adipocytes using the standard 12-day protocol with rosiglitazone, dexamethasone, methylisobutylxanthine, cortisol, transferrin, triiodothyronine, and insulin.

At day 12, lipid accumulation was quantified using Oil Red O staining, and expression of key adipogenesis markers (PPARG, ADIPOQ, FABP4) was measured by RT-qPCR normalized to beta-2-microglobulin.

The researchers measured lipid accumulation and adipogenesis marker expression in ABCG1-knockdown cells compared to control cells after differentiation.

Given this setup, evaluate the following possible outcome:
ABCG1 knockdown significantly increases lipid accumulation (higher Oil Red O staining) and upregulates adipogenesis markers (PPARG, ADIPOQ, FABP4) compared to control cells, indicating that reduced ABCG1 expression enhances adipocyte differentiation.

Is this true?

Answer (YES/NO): NO